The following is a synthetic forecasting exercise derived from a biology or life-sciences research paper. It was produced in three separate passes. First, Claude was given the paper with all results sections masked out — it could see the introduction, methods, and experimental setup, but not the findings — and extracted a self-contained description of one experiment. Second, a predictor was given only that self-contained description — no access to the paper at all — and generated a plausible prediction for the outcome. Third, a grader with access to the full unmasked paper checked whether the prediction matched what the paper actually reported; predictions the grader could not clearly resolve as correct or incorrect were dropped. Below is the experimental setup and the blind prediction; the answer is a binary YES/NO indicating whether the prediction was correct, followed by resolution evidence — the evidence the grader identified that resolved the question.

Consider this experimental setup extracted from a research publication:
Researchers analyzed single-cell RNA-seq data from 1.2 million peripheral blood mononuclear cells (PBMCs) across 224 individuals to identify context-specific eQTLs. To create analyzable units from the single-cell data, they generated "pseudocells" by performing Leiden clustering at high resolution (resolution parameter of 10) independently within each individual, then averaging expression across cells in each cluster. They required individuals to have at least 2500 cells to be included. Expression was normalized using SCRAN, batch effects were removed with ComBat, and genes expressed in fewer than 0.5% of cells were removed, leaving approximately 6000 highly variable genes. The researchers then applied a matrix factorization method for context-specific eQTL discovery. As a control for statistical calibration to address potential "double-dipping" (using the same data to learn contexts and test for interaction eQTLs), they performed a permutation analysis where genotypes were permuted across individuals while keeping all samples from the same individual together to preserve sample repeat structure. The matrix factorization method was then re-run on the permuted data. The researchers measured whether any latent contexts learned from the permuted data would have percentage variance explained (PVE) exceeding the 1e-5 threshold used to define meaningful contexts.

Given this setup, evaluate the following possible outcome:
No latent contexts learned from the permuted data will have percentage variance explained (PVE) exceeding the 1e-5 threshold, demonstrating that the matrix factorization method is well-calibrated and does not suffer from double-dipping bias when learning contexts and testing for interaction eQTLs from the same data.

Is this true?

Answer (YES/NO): YES